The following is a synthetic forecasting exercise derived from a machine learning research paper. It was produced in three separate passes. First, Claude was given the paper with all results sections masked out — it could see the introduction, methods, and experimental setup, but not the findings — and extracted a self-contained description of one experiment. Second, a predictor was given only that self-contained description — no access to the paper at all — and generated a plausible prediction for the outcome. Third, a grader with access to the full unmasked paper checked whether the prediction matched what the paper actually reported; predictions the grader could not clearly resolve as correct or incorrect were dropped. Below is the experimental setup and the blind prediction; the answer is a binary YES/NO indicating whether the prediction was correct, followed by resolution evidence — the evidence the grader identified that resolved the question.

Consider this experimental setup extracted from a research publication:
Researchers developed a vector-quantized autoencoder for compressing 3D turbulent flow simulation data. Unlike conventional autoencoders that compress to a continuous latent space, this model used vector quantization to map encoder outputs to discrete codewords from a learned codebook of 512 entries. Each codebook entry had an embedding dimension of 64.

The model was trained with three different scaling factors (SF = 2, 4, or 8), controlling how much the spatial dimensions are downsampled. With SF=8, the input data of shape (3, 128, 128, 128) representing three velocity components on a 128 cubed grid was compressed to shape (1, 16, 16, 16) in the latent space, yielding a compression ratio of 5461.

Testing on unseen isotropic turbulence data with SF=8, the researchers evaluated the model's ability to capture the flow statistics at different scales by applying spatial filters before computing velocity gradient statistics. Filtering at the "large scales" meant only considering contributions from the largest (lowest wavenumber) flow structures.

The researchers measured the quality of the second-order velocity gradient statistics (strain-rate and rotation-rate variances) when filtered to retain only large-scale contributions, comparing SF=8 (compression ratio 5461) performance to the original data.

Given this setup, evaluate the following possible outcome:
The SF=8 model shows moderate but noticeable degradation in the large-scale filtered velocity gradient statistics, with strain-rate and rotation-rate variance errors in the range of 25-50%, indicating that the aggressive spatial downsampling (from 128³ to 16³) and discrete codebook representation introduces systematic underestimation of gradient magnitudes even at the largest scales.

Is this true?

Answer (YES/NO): YES